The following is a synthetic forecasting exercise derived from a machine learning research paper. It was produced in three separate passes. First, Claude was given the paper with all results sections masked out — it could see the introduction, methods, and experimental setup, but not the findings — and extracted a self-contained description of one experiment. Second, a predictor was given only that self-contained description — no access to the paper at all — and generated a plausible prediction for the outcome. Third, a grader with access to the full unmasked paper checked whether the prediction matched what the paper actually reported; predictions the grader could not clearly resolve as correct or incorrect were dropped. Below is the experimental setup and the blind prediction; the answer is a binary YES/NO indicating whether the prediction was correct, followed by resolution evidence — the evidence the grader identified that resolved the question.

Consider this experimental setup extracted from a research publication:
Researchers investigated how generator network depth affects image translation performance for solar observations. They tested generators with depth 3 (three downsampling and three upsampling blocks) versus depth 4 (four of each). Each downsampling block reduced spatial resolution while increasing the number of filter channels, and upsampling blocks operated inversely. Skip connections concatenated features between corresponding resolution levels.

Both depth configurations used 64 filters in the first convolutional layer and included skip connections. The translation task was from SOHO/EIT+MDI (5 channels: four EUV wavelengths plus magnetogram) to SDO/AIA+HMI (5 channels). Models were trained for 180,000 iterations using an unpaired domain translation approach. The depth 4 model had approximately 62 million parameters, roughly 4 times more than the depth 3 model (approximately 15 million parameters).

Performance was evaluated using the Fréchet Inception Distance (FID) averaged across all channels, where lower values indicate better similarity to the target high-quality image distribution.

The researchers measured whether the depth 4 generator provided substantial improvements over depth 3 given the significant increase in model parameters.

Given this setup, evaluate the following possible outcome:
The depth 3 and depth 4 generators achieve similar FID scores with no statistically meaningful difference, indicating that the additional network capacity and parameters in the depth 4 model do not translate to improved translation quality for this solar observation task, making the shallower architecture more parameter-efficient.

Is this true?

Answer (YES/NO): NO